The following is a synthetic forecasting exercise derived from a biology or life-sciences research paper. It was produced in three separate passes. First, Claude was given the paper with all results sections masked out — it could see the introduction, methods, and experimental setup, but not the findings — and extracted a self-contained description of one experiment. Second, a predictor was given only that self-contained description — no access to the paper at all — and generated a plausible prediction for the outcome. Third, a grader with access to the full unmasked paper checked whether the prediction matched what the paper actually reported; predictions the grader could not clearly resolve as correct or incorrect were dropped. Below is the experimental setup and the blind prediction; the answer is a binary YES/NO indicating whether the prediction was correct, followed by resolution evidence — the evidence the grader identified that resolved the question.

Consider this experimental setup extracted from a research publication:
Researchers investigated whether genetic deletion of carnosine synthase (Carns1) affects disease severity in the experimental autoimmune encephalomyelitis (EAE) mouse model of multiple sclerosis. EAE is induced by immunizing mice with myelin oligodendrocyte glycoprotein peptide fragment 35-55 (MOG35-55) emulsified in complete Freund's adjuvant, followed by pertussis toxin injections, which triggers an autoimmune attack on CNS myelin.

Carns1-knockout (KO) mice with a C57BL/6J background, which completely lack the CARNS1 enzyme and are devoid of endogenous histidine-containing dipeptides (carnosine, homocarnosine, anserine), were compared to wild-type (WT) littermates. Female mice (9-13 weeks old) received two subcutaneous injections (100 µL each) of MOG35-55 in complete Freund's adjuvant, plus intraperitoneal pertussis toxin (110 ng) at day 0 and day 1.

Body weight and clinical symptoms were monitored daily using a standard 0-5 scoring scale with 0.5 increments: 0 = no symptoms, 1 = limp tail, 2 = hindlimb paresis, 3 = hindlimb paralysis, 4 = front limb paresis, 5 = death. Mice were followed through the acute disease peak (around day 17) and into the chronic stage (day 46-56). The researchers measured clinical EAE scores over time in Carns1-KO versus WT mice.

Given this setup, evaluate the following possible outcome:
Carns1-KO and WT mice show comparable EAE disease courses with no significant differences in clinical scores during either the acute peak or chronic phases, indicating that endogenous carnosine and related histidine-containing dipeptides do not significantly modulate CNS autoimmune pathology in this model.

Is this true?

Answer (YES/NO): NO